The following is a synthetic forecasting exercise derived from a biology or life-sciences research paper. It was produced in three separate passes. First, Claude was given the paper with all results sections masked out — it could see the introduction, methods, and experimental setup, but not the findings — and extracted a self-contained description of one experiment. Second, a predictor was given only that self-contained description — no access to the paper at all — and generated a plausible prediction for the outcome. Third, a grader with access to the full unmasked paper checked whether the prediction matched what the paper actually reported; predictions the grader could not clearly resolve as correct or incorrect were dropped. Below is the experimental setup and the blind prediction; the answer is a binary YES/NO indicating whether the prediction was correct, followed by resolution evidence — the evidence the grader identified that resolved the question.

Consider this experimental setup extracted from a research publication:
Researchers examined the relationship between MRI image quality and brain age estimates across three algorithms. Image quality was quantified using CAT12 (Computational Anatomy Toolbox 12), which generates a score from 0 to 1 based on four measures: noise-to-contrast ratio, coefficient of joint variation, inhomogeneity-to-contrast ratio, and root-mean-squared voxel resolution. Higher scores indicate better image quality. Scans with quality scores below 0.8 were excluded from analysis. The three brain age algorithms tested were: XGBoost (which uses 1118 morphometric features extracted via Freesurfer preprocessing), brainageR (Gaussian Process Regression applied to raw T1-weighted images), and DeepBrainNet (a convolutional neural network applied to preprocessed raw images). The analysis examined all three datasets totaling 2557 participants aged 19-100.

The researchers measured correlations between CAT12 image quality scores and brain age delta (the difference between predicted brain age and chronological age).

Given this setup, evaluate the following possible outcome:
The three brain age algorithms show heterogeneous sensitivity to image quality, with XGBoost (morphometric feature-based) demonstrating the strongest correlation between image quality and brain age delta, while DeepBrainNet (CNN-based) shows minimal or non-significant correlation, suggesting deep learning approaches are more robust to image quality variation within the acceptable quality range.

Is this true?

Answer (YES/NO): YES